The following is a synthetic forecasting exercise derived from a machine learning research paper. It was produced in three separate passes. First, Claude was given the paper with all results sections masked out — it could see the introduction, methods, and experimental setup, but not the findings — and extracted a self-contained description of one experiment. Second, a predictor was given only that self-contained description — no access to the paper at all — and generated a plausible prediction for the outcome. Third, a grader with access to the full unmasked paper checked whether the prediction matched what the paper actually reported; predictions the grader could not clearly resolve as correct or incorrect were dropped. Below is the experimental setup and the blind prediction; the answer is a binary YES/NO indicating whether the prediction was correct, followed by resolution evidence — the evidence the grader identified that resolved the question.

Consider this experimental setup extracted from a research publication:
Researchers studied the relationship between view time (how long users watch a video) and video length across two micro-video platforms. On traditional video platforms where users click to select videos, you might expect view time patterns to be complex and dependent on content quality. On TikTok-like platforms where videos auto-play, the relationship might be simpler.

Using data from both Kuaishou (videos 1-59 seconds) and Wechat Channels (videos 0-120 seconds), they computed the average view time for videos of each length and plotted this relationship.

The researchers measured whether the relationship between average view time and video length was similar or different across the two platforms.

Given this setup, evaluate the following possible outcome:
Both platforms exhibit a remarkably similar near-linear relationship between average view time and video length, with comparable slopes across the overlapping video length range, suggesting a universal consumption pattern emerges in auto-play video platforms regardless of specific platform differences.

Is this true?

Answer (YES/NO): YES